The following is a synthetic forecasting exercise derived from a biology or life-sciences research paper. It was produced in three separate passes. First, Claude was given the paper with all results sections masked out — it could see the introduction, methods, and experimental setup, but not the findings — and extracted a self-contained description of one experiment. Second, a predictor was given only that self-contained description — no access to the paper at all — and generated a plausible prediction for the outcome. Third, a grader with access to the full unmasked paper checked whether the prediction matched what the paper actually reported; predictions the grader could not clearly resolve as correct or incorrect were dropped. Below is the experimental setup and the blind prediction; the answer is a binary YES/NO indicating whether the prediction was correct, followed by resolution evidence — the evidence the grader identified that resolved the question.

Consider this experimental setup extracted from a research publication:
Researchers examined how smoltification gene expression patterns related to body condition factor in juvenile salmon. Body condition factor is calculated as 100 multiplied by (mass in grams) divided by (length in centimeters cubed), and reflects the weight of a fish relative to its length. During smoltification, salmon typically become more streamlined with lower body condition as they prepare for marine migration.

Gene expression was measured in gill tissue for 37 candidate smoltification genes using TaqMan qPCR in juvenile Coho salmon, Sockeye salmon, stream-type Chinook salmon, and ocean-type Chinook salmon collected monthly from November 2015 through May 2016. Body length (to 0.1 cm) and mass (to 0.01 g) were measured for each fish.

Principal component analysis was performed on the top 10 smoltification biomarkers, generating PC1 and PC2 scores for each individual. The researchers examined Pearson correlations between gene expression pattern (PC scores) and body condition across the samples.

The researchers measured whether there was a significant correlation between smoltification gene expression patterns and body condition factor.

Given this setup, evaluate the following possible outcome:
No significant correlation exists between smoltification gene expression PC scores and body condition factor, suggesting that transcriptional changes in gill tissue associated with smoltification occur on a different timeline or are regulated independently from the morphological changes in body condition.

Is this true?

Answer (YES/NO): NO